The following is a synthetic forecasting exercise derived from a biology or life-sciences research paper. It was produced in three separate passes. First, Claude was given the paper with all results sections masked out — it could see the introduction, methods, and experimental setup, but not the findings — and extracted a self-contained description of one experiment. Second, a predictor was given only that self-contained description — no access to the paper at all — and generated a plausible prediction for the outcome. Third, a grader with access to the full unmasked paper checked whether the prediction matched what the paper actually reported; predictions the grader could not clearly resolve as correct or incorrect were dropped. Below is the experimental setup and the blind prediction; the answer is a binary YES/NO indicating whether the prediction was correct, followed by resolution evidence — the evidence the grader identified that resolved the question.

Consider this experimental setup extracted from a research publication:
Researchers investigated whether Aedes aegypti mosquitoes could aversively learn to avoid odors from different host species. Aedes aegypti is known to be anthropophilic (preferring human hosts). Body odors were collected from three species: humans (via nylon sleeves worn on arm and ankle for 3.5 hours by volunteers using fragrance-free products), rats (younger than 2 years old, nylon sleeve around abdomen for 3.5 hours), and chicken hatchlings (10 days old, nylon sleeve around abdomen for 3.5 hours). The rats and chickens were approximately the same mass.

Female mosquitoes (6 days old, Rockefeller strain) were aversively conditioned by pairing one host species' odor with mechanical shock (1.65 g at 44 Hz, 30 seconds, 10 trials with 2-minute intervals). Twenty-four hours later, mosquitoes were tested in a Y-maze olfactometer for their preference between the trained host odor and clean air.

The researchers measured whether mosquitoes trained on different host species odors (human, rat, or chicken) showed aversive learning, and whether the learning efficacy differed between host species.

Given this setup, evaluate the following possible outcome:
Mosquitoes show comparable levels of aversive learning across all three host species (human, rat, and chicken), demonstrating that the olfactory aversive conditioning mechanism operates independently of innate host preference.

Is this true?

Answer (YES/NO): NO